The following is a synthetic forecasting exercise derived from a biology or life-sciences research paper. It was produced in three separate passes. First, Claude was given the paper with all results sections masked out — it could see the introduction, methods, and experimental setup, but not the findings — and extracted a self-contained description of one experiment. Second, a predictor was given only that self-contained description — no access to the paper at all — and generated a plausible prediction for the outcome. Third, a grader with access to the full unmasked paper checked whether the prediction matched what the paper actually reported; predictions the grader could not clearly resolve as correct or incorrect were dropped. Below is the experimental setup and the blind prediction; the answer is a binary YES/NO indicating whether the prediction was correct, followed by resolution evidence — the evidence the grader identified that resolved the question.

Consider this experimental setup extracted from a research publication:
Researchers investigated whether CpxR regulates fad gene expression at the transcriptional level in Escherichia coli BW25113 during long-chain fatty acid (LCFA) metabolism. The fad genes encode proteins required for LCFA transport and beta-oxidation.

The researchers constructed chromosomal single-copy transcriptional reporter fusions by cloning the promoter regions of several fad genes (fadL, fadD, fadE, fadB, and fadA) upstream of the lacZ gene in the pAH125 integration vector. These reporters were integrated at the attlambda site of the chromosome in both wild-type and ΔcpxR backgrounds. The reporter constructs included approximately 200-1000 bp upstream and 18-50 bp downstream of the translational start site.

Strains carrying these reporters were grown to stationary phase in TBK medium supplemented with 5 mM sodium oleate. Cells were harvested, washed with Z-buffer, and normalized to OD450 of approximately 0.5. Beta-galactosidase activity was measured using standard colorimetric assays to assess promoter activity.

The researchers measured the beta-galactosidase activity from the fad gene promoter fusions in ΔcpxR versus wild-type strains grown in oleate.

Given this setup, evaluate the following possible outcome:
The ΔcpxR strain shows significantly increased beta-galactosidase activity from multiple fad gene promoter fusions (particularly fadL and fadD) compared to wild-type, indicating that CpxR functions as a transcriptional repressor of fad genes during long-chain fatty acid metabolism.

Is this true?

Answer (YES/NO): NO